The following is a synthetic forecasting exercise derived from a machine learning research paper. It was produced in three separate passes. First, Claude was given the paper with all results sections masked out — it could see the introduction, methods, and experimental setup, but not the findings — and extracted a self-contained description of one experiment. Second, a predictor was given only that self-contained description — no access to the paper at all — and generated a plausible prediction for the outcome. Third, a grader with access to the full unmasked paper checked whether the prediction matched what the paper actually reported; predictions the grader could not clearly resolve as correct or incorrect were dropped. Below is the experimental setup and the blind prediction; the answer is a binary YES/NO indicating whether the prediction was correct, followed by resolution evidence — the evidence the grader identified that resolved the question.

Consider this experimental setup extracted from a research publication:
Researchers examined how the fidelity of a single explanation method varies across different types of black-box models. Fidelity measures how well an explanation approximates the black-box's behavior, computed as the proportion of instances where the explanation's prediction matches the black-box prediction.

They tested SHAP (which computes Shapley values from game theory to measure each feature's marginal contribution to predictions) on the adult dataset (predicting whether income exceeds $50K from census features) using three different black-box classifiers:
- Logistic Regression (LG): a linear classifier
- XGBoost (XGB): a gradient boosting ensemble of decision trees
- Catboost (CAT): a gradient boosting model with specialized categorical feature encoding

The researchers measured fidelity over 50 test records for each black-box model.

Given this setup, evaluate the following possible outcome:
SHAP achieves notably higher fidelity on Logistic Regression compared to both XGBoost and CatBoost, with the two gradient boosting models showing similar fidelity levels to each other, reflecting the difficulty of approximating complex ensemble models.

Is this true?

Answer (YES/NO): NO